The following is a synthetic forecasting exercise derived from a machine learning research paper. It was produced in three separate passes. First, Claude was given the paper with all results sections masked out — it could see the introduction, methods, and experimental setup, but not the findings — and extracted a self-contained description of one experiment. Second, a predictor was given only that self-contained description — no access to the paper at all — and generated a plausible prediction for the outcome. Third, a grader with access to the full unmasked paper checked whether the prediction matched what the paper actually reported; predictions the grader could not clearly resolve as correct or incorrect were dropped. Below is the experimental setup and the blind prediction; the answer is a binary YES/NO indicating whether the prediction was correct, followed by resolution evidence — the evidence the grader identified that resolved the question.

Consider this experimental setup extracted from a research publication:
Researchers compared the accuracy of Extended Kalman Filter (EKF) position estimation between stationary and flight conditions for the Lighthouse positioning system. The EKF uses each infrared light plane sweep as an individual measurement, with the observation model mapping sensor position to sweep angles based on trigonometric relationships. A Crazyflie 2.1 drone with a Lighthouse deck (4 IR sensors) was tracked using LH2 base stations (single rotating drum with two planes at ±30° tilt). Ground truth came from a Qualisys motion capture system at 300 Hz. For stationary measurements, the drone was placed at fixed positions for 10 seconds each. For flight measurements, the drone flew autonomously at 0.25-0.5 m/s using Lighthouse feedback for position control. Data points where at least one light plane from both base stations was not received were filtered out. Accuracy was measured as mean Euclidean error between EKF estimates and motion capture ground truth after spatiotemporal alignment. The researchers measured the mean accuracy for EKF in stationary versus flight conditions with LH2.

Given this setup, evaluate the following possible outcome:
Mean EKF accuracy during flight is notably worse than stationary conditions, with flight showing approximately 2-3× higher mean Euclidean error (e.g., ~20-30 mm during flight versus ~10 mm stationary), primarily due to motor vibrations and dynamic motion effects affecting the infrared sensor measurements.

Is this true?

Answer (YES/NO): NO